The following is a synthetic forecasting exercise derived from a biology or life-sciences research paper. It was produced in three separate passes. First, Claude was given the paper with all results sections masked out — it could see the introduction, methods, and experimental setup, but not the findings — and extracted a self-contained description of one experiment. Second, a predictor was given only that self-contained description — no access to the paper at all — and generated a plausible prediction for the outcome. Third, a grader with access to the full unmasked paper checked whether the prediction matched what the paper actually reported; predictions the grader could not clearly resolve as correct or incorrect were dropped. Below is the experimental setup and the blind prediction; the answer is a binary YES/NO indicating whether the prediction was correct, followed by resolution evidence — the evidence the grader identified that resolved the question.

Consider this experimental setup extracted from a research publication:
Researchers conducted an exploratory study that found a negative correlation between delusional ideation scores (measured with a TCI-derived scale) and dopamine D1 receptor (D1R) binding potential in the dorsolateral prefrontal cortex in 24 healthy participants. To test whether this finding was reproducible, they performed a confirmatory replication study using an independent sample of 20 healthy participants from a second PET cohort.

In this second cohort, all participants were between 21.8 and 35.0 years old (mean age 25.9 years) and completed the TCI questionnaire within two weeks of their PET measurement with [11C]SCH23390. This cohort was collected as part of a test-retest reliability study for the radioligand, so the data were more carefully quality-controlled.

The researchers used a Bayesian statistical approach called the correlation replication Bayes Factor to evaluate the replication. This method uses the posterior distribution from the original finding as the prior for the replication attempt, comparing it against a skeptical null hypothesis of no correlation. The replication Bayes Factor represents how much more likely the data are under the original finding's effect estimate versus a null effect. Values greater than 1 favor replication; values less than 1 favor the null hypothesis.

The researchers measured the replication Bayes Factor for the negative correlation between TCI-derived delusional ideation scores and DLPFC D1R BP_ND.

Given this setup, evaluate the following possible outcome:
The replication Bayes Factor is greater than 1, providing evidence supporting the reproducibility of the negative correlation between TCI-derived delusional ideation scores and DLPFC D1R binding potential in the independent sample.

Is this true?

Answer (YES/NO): NO